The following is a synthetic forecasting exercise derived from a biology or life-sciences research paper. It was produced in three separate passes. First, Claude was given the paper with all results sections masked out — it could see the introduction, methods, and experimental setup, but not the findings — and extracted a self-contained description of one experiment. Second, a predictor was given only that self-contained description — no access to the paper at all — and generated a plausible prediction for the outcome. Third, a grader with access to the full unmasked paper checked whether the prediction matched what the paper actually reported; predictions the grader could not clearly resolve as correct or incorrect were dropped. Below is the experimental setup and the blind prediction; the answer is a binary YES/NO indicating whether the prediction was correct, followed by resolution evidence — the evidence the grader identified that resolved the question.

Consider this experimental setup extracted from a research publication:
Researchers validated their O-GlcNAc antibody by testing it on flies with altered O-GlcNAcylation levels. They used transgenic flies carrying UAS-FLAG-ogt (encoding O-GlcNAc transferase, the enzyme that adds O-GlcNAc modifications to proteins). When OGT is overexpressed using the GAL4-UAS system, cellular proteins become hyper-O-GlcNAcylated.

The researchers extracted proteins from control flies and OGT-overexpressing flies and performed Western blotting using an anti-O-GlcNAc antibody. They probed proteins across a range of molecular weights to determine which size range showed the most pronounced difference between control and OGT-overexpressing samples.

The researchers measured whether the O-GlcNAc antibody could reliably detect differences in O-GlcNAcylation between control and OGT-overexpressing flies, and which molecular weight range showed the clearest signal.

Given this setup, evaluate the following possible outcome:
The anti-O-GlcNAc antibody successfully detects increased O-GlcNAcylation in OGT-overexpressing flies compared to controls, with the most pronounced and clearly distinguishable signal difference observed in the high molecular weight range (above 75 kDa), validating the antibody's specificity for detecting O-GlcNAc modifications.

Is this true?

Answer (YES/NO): NO